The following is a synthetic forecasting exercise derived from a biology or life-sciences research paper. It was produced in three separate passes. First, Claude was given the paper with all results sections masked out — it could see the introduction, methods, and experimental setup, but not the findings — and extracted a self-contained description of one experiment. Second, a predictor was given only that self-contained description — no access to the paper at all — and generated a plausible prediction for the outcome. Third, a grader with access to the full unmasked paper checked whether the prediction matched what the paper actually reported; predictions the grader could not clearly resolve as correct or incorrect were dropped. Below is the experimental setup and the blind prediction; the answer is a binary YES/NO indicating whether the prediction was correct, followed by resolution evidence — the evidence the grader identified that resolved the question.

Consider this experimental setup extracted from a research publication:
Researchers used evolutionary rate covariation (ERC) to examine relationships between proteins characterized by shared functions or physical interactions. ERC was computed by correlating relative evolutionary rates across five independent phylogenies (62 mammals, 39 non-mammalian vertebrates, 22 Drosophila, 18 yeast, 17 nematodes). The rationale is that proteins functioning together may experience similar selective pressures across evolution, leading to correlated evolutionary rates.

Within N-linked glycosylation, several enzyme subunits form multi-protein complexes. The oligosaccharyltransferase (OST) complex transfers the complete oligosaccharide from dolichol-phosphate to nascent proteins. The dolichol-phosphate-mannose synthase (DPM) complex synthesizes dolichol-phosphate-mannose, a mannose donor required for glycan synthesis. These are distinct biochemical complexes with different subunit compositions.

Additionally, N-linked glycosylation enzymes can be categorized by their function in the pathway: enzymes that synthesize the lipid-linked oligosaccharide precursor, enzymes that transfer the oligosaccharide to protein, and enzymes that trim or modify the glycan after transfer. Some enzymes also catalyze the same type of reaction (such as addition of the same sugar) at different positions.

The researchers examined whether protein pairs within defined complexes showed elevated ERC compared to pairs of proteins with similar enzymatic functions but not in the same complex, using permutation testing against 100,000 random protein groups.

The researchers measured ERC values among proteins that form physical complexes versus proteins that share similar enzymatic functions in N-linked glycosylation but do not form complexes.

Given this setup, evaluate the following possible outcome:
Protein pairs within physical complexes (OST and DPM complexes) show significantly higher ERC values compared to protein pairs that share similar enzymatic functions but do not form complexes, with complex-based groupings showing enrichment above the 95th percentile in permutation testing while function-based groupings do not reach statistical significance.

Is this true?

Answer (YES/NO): NO